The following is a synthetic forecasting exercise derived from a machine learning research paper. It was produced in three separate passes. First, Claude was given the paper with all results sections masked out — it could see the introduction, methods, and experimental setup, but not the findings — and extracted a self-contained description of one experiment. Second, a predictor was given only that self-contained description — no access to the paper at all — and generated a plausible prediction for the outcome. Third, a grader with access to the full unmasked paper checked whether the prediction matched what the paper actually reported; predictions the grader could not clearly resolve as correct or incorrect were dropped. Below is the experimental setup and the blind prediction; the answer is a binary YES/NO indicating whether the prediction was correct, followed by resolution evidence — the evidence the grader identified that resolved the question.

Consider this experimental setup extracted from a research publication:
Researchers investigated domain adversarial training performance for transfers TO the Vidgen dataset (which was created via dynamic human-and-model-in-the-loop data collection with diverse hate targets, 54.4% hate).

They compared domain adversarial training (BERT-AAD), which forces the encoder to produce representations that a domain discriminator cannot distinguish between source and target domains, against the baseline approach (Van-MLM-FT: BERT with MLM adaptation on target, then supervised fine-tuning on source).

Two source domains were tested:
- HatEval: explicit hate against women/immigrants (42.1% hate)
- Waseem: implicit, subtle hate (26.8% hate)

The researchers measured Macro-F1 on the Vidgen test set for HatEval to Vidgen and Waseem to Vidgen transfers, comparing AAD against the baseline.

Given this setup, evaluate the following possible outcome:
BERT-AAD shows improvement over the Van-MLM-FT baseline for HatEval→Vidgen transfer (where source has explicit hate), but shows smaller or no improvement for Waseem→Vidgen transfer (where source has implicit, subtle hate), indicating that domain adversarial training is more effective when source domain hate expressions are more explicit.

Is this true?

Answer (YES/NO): NO